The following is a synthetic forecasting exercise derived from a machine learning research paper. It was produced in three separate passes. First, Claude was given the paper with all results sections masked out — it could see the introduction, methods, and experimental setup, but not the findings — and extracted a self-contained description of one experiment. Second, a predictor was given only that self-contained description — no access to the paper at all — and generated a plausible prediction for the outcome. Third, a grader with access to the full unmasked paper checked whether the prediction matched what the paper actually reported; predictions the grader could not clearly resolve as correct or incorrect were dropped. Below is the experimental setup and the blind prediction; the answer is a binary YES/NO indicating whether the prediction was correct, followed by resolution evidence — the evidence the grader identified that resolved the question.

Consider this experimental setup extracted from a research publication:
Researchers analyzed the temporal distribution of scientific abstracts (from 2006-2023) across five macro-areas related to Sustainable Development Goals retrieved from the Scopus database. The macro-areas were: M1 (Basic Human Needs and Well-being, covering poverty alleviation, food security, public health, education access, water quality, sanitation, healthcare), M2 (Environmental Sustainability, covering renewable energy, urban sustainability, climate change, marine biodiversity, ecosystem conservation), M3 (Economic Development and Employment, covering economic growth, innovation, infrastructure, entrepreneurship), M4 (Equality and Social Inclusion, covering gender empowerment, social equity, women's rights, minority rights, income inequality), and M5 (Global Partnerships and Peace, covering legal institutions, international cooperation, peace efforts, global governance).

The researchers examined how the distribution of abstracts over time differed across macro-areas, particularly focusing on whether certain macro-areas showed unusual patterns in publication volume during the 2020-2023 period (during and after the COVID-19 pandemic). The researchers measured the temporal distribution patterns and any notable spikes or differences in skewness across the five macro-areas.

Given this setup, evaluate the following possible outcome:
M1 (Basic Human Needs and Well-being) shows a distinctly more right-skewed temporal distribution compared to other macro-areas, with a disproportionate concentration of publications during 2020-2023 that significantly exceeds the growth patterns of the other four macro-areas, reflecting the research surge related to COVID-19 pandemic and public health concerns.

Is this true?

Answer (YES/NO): NO